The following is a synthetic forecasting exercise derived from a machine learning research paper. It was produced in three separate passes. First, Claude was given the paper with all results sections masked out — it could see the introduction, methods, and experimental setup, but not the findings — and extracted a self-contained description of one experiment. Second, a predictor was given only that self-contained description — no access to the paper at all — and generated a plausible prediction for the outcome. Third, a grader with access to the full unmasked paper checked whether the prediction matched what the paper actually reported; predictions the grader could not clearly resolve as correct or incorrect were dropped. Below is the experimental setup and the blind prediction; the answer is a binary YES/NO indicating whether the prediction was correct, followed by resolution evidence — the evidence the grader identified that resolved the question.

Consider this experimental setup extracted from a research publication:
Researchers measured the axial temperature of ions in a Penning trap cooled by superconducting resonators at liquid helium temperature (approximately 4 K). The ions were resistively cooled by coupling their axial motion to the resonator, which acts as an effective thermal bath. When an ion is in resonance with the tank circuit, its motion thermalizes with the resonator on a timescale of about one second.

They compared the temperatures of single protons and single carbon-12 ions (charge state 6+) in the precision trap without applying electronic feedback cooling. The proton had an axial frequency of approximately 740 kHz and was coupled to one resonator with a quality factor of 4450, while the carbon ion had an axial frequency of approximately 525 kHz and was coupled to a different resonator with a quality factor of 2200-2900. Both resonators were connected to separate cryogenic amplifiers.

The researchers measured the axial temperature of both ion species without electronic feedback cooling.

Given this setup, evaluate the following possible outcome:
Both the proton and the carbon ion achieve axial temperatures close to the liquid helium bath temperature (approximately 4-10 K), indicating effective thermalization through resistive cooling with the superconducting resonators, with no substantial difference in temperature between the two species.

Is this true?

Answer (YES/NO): NO